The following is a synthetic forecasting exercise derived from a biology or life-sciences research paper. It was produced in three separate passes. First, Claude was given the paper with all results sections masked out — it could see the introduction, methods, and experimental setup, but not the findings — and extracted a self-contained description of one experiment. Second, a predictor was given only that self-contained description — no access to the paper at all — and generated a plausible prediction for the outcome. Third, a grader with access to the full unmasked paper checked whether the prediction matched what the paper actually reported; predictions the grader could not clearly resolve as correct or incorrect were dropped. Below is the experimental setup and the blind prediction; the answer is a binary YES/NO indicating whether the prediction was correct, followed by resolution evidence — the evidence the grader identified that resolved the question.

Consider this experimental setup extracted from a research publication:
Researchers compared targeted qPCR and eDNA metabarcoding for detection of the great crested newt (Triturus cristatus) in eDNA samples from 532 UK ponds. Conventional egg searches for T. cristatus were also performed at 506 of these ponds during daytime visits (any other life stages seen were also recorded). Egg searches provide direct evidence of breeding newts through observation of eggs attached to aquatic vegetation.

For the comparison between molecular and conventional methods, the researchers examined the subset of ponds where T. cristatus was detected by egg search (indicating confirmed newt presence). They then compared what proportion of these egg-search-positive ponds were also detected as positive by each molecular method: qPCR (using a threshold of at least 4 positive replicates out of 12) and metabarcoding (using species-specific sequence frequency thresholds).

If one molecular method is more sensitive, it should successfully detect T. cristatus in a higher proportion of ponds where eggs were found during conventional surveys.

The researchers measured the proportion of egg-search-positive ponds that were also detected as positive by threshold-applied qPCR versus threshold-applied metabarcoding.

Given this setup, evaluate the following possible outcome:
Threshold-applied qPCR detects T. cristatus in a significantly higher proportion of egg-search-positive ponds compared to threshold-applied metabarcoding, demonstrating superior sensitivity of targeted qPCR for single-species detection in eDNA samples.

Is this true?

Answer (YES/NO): NO